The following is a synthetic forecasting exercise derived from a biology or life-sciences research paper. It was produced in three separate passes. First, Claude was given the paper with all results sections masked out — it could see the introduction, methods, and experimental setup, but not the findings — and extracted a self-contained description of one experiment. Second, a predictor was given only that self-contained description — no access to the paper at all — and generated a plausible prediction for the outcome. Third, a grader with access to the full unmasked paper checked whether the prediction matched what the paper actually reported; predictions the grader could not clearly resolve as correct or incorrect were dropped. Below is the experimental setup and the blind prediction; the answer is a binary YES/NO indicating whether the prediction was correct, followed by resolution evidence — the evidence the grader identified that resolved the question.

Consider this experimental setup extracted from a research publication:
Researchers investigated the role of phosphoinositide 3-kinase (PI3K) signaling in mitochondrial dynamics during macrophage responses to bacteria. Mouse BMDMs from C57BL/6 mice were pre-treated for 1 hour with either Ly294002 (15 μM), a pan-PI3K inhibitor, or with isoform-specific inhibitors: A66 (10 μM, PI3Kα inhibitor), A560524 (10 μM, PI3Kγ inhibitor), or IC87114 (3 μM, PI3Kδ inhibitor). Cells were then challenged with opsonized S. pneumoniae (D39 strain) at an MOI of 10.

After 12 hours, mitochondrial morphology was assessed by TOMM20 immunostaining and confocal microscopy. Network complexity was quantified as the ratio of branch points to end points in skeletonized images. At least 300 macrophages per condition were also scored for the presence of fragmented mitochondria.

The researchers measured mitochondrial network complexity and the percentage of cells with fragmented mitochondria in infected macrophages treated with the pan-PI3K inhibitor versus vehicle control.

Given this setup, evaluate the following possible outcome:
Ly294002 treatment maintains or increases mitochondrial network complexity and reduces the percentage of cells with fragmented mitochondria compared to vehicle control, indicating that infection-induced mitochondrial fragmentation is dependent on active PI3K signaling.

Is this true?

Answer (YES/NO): YES